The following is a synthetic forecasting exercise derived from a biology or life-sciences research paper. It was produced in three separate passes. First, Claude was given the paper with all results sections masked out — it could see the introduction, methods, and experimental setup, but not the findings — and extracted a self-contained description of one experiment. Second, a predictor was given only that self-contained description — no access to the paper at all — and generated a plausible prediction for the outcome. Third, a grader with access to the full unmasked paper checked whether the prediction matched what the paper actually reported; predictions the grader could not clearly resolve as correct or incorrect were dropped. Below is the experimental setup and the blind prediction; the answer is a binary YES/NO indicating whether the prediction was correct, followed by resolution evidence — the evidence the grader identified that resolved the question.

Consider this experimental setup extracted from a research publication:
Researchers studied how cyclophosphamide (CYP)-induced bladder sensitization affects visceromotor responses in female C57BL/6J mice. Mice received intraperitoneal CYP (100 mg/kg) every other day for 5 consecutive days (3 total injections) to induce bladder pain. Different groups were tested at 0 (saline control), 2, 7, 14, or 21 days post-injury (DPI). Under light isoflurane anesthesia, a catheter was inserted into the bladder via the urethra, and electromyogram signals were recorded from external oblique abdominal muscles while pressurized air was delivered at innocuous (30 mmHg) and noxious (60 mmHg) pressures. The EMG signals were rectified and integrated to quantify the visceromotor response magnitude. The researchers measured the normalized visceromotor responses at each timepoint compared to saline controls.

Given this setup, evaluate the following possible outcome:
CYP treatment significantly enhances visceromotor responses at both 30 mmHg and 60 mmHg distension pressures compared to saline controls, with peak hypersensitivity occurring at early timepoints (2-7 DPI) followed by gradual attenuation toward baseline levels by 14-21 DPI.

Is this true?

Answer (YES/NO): NO